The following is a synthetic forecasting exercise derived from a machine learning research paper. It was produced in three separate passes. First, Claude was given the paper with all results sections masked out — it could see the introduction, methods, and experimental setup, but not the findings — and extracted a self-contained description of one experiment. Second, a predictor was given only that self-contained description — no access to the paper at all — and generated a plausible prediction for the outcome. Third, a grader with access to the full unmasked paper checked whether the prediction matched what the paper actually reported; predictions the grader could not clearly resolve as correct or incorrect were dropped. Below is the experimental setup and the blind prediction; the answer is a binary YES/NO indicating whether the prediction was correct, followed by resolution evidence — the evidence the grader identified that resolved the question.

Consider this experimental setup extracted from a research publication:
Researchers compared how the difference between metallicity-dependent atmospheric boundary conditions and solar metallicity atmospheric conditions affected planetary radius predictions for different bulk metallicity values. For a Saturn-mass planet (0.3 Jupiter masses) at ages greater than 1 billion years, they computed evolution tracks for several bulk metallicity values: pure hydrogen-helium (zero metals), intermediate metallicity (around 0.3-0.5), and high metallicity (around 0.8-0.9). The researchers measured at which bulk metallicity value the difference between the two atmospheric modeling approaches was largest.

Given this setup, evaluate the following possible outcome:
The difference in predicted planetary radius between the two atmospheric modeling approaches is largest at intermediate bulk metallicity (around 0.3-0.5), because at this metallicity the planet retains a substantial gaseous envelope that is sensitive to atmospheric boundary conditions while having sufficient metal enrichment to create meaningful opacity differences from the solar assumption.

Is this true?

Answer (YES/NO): YES